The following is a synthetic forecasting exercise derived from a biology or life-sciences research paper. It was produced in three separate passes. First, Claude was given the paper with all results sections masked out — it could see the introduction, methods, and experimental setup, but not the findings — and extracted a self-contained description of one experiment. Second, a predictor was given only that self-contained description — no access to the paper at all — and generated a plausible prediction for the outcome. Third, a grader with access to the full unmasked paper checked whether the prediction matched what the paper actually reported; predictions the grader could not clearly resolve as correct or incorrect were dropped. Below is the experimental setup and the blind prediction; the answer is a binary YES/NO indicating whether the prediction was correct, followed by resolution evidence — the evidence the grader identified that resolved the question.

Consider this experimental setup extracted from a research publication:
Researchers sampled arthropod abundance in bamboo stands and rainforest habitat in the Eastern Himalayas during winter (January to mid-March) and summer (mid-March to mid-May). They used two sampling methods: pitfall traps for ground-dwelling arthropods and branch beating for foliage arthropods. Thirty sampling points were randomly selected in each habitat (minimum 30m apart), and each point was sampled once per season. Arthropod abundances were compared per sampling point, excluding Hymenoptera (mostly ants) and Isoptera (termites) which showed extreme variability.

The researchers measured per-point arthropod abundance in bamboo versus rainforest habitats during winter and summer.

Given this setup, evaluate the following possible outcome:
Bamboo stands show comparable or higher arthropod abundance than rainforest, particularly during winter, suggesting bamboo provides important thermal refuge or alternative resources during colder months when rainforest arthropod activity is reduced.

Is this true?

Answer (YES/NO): YES